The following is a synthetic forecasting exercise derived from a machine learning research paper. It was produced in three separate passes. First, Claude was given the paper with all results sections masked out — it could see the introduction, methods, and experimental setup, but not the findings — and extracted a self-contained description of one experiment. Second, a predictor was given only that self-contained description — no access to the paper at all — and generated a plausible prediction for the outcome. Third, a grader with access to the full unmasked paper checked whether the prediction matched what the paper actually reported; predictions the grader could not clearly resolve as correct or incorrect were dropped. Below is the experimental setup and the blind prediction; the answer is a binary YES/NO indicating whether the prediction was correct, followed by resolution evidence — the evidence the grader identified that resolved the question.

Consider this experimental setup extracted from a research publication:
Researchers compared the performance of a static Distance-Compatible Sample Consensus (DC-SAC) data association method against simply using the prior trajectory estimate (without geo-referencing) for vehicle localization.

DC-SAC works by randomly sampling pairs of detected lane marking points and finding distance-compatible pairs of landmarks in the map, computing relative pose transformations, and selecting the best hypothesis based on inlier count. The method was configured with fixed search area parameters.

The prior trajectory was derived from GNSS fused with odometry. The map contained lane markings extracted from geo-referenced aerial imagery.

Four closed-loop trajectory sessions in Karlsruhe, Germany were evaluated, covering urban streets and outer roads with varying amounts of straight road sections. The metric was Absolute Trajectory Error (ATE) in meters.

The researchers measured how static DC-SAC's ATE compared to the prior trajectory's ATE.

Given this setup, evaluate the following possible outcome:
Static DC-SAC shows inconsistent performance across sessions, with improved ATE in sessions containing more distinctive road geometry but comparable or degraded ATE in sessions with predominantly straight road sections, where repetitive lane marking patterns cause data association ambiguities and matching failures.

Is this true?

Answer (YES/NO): NO